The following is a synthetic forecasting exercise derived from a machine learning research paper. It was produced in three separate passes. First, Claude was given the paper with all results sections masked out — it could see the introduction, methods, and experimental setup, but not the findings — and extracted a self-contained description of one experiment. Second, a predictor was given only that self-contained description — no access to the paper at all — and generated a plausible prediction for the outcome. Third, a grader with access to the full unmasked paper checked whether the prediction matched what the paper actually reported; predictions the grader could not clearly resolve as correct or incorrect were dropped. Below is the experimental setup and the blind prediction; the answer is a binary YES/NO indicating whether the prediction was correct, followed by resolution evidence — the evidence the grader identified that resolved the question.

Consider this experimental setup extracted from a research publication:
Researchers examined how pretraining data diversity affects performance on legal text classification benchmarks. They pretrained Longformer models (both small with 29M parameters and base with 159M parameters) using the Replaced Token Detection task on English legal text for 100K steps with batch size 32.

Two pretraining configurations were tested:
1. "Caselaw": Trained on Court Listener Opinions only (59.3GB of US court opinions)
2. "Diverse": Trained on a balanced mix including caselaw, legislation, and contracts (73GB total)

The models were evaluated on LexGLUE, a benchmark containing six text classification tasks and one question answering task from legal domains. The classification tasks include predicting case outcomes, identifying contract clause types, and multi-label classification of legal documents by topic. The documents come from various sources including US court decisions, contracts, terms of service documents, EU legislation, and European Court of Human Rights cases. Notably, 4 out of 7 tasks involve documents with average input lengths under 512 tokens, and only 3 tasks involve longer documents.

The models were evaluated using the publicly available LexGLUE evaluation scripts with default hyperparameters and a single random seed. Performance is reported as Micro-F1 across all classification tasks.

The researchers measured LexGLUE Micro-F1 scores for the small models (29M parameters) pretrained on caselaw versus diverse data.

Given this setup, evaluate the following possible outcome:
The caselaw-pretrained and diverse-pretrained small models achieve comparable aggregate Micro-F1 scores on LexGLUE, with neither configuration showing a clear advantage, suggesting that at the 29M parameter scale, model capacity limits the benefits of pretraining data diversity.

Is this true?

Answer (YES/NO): YES